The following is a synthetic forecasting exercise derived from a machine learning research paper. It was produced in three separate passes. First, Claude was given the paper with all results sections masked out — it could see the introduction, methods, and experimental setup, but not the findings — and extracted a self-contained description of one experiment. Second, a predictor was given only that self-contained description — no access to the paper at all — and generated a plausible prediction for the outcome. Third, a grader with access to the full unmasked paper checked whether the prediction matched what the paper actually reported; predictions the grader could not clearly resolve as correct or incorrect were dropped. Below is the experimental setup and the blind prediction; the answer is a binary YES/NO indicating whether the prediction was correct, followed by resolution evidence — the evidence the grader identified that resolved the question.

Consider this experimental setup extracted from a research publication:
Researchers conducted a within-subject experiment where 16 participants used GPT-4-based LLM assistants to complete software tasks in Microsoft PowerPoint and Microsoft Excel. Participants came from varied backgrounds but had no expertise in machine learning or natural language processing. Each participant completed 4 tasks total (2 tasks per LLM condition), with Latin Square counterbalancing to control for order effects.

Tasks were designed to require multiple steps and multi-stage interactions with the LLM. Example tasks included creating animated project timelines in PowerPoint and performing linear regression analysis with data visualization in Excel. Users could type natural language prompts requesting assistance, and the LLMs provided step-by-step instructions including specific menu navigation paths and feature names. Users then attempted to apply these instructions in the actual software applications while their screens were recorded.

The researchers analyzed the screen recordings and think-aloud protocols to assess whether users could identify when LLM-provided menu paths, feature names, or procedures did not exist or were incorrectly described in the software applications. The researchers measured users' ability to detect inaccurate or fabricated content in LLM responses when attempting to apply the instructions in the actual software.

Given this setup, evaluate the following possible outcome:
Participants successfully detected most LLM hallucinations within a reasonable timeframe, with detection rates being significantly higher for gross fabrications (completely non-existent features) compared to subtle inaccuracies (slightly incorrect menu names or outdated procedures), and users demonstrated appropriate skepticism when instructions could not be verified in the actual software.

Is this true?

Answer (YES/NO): NO